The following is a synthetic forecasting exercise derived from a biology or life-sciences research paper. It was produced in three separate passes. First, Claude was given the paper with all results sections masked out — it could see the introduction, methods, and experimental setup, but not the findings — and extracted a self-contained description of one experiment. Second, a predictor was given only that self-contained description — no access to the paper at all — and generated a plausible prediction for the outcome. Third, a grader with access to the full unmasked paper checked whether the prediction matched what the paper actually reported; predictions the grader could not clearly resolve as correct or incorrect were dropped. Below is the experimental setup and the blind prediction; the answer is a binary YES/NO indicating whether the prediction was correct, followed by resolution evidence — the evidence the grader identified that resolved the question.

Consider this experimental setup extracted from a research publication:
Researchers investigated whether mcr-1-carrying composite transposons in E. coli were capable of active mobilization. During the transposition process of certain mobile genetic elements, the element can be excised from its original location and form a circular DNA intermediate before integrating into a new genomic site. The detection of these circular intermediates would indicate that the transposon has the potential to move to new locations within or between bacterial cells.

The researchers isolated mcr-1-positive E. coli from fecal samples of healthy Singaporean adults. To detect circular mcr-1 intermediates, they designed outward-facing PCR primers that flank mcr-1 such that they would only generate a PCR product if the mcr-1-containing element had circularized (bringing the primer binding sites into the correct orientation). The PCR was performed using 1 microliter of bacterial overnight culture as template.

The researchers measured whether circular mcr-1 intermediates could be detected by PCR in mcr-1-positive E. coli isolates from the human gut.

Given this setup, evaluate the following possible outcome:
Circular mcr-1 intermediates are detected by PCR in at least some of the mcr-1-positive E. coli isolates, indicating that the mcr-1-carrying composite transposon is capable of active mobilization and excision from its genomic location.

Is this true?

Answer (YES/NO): YES